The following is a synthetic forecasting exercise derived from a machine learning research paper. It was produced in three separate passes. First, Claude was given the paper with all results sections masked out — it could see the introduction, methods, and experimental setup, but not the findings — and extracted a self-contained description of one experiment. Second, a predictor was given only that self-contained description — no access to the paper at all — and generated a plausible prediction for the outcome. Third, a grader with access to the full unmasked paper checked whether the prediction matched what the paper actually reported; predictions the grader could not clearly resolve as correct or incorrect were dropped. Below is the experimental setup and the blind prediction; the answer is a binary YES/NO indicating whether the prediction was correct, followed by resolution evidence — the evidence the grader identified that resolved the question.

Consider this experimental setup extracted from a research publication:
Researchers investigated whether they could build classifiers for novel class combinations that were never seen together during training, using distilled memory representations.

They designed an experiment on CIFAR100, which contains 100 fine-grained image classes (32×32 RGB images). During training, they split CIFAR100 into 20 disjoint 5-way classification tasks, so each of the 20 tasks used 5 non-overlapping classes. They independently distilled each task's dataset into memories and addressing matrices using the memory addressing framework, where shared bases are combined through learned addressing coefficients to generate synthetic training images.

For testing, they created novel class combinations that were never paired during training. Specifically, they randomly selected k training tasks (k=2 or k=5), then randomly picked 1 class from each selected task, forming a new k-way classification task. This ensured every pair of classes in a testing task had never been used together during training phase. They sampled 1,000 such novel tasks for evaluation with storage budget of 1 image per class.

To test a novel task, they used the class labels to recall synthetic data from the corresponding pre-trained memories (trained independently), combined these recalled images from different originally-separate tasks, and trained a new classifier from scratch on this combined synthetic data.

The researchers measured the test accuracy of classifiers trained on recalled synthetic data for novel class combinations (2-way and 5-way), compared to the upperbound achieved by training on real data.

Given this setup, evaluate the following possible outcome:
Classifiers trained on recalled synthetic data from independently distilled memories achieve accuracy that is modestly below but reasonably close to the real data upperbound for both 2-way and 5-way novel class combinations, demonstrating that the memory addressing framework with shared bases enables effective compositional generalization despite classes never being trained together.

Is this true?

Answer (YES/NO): NO